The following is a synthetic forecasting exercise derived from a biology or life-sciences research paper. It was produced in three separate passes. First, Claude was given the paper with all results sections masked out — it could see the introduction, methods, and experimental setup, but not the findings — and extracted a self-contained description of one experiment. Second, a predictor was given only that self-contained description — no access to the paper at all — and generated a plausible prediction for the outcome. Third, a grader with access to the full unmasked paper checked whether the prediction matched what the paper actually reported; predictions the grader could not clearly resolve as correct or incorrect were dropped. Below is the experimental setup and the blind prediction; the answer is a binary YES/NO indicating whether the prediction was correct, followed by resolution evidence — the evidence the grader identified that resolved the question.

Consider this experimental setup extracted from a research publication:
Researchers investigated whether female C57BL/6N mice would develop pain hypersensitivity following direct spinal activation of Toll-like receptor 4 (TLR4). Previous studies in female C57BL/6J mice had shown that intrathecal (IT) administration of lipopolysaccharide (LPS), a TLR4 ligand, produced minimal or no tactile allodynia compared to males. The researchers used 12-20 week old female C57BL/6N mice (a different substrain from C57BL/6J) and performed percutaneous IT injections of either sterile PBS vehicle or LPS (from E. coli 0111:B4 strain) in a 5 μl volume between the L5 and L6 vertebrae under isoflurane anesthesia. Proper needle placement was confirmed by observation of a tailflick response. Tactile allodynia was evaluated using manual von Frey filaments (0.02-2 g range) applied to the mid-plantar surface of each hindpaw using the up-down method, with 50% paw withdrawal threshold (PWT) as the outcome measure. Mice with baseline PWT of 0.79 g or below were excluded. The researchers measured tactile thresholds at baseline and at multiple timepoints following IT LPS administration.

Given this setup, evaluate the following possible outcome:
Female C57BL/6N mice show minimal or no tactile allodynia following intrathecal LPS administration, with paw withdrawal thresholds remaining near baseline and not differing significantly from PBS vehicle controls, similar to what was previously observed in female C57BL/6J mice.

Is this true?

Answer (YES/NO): NO